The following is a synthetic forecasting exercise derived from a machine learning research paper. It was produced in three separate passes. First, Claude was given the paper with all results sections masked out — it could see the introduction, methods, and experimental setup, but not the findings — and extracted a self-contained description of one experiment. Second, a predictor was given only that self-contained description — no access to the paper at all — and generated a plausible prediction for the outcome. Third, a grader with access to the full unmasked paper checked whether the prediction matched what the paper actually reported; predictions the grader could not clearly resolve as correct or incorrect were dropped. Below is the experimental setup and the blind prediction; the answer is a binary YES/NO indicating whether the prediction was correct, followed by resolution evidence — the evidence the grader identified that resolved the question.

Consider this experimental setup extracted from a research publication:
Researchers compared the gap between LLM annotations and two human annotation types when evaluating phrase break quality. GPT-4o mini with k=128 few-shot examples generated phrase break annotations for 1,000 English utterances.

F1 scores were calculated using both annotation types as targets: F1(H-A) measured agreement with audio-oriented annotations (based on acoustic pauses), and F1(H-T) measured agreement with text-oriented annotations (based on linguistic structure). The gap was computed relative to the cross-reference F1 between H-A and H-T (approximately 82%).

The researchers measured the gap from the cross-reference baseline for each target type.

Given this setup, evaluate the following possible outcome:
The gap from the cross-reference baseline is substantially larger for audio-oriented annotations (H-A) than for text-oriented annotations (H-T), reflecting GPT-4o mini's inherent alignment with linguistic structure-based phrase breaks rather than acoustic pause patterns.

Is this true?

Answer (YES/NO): NO